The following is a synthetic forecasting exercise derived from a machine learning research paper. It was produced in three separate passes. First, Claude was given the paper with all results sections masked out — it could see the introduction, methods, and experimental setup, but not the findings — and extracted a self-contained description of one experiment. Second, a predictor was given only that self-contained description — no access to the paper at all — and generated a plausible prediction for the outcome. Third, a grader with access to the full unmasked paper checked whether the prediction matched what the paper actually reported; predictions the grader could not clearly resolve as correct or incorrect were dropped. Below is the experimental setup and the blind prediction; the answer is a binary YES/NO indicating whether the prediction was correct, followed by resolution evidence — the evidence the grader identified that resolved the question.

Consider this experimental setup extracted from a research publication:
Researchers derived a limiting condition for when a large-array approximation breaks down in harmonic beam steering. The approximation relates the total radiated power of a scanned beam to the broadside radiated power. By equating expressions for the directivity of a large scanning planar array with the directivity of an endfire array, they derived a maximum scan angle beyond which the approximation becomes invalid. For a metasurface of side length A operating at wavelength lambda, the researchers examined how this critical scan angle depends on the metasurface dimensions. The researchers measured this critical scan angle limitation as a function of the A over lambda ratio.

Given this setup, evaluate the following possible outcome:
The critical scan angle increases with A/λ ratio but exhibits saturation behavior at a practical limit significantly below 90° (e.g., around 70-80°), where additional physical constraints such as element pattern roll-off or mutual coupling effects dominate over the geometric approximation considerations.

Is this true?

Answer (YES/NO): NO